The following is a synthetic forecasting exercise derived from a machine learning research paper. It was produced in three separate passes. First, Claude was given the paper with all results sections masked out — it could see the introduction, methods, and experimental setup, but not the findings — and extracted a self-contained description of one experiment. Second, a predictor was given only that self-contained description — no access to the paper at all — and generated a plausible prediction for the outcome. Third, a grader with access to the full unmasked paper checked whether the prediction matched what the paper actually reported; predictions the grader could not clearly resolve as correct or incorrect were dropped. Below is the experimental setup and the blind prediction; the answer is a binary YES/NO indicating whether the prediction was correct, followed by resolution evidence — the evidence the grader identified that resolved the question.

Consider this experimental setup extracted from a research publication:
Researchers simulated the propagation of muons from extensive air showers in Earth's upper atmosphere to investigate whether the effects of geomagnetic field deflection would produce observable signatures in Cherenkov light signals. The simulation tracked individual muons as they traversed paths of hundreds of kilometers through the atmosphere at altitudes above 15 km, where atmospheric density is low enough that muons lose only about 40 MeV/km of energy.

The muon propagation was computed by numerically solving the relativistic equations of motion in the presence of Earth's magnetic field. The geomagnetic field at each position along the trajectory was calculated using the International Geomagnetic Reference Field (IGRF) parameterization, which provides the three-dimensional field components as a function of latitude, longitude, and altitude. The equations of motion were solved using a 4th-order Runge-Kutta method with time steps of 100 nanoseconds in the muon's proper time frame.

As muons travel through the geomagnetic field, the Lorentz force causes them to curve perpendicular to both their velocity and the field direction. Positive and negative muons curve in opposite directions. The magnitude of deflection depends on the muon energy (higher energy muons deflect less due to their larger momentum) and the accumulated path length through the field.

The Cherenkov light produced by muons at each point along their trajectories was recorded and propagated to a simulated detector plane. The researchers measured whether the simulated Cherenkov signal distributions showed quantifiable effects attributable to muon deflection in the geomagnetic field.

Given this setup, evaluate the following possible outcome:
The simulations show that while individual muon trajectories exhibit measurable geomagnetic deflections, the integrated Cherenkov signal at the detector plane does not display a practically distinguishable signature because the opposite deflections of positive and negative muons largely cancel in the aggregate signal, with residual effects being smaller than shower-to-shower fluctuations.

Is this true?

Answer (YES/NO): NO